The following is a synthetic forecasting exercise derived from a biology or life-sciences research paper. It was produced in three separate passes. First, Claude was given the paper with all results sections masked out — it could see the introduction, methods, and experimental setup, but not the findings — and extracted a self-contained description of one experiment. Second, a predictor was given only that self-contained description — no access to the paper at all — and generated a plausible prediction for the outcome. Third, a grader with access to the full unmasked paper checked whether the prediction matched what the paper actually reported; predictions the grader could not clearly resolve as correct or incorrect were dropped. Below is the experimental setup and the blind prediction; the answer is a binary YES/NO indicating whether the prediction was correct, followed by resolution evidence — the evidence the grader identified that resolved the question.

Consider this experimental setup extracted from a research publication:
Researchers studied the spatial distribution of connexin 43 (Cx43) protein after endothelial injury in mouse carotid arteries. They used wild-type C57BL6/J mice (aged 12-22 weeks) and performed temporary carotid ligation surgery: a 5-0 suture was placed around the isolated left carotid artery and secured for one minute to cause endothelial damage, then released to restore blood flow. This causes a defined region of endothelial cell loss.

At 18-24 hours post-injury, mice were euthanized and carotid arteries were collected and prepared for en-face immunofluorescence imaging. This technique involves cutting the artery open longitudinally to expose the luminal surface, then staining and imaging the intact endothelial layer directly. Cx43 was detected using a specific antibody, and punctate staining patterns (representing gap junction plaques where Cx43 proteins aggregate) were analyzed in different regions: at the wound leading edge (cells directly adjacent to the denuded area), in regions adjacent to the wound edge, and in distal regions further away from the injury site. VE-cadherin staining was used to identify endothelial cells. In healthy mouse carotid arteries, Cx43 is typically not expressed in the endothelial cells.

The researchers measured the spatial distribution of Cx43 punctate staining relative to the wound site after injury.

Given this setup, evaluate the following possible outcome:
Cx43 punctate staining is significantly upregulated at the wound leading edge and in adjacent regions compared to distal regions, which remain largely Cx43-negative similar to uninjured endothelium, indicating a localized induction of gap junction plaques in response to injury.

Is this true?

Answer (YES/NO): YES